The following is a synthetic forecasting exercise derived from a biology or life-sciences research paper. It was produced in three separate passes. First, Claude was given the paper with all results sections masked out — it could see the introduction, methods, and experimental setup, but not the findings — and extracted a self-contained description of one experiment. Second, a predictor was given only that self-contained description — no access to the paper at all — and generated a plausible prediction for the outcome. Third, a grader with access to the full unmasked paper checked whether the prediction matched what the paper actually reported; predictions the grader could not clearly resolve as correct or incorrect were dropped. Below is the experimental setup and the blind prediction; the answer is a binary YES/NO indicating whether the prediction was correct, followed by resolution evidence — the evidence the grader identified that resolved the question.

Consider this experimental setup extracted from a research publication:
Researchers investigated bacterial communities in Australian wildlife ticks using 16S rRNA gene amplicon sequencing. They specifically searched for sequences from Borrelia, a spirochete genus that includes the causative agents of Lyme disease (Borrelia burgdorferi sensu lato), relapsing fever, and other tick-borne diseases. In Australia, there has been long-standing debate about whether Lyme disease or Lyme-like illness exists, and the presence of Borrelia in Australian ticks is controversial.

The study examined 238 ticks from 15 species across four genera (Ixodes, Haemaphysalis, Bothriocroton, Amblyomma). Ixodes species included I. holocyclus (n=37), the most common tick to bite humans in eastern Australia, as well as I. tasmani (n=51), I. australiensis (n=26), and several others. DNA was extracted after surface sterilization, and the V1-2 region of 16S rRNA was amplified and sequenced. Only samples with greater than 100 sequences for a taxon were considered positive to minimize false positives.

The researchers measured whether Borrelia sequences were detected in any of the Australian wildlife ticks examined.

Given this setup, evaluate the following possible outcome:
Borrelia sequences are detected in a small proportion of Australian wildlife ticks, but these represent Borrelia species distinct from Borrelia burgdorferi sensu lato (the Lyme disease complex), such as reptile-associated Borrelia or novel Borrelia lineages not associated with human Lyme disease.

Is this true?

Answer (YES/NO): YES